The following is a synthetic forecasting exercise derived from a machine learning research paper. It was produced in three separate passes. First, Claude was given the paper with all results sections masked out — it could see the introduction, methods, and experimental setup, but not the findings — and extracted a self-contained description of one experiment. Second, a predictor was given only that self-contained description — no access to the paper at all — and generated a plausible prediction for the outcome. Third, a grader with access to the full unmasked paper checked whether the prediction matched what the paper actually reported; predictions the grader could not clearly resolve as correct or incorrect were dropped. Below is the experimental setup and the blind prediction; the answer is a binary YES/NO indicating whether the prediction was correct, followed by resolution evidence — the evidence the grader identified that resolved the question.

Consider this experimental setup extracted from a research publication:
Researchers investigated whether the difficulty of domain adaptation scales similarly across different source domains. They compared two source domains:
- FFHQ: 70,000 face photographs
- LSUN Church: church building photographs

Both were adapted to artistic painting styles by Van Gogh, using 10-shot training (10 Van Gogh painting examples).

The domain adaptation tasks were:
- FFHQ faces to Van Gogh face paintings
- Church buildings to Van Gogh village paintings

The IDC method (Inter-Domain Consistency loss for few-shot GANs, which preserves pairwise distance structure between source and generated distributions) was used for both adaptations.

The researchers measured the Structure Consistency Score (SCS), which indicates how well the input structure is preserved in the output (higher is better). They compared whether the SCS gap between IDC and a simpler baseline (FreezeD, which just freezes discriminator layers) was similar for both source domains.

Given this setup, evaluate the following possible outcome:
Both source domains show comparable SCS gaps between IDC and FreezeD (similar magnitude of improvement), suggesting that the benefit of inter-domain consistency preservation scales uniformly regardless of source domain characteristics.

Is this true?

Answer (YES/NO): YES